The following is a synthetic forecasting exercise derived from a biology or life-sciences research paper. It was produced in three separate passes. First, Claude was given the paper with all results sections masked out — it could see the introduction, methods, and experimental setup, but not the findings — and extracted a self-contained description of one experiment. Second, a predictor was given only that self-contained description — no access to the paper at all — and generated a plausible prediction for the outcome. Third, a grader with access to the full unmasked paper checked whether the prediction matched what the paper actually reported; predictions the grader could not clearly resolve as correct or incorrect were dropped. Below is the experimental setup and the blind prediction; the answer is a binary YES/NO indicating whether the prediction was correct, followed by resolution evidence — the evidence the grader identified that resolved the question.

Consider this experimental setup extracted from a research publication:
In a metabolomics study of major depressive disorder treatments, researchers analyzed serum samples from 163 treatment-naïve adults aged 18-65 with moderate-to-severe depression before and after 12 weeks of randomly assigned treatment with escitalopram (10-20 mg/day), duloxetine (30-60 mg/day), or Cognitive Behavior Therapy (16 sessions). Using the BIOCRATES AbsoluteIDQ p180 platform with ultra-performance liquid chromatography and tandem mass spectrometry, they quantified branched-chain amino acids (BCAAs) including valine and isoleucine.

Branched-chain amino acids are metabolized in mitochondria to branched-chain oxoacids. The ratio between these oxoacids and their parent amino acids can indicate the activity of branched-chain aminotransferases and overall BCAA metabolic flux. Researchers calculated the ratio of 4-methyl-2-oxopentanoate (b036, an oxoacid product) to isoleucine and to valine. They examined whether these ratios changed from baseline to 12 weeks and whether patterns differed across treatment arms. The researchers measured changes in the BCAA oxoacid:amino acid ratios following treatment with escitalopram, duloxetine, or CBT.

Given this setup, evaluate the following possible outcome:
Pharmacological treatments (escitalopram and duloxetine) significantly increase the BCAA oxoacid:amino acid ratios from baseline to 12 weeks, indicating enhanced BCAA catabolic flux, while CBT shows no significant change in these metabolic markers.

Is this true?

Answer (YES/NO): NO